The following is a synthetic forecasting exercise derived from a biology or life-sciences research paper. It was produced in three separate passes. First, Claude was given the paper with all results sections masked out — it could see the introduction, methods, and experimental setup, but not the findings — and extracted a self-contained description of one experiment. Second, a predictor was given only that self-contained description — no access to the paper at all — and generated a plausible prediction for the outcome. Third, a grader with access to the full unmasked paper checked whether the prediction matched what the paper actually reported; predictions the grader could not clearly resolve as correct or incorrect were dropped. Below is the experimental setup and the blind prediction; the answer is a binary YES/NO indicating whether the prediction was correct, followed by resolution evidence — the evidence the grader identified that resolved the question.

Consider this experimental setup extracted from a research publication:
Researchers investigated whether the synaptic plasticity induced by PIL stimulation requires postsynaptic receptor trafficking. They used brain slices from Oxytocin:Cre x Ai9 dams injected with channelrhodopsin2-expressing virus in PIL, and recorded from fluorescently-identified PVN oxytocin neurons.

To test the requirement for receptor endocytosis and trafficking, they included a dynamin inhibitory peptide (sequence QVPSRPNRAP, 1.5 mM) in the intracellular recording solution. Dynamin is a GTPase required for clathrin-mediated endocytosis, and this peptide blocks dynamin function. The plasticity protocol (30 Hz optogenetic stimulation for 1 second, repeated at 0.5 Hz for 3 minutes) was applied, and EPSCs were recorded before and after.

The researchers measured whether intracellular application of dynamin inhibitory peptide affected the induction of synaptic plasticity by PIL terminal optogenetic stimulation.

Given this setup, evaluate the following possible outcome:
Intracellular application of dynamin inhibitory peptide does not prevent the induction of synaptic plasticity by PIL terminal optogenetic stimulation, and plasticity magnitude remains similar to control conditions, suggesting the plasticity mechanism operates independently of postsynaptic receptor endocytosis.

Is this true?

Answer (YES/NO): NO